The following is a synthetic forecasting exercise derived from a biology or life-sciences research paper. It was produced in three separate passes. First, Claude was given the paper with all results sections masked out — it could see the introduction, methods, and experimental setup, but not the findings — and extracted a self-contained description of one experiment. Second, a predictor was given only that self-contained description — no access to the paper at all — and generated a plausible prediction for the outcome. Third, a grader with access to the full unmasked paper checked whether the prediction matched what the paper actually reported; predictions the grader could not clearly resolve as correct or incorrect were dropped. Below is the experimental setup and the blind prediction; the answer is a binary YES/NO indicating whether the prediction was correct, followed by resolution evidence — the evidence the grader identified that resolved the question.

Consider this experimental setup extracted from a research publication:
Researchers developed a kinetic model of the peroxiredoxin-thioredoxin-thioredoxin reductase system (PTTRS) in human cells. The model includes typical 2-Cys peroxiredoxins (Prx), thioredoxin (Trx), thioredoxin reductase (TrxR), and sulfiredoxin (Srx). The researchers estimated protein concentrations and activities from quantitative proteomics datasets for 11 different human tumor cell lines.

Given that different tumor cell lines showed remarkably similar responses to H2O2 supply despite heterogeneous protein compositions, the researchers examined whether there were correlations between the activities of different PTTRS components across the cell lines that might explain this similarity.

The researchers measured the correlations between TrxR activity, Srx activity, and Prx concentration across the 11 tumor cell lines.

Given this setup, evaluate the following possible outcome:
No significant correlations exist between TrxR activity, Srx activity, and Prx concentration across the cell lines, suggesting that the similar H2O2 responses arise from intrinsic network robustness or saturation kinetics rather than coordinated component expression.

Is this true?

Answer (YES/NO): NO